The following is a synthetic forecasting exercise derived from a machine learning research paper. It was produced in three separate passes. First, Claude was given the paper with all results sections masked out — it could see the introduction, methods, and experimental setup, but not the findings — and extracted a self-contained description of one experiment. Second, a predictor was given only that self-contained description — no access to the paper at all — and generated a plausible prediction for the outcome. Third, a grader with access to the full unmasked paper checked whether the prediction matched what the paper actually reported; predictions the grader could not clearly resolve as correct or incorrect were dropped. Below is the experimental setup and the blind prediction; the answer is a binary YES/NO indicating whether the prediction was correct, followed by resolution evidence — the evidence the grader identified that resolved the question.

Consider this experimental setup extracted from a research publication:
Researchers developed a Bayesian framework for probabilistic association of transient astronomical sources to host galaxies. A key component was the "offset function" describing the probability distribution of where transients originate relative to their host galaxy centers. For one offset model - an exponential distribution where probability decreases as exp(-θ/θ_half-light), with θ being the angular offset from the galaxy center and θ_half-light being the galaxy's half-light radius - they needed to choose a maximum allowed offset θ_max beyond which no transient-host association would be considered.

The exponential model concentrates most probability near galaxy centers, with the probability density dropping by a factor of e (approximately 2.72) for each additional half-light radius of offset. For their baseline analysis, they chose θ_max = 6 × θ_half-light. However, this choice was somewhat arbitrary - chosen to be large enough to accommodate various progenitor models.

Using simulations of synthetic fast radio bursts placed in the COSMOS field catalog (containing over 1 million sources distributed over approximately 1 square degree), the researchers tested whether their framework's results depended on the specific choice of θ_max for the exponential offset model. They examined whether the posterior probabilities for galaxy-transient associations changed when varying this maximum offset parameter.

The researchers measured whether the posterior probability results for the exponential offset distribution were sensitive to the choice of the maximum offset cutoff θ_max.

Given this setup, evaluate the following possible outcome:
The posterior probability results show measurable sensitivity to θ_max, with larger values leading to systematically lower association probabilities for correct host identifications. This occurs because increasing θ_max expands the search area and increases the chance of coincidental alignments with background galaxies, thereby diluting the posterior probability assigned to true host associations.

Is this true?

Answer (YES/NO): NO